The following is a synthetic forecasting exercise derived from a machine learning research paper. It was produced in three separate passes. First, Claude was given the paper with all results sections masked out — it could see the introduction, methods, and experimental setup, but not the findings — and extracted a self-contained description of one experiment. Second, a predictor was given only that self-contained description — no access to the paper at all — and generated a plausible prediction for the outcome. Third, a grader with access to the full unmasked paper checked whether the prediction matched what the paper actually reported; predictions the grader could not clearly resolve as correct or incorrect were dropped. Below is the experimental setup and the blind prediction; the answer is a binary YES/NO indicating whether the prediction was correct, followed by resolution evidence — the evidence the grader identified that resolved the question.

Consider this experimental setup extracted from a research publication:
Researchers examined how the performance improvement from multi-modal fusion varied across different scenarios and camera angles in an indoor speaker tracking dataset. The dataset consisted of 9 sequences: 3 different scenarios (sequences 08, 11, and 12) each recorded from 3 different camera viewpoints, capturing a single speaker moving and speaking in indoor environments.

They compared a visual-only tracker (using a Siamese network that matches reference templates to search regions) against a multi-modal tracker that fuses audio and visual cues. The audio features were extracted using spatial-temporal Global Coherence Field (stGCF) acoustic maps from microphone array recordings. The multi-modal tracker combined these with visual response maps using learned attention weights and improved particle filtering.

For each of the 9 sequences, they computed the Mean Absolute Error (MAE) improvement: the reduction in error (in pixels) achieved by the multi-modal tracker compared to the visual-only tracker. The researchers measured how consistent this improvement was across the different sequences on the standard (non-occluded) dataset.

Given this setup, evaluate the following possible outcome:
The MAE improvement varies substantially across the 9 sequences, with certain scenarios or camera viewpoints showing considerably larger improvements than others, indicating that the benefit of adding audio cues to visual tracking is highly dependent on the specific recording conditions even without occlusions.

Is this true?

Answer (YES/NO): YES